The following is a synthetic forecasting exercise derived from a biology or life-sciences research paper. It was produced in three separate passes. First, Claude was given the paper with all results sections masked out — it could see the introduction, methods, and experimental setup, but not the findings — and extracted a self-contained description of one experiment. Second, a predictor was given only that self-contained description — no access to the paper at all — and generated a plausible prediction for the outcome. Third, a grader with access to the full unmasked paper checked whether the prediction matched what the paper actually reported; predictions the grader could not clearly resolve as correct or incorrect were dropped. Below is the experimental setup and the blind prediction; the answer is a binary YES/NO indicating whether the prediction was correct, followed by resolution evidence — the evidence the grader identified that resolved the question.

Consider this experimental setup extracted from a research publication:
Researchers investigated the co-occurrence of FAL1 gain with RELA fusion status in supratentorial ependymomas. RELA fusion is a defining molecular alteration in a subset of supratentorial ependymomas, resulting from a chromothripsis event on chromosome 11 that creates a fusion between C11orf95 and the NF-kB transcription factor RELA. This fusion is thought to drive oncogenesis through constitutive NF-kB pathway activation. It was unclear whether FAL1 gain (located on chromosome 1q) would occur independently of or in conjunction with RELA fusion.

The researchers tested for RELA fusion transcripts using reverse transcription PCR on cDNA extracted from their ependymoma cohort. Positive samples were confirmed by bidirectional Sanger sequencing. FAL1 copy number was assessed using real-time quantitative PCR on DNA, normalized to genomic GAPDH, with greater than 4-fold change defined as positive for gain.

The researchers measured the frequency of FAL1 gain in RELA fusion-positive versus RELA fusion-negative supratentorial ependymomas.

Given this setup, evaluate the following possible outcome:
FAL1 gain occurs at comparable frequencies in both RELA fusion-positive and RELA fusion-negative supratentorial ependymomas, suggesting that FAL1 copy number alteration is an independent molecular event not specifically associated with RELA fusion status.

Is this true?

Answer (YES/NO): YES